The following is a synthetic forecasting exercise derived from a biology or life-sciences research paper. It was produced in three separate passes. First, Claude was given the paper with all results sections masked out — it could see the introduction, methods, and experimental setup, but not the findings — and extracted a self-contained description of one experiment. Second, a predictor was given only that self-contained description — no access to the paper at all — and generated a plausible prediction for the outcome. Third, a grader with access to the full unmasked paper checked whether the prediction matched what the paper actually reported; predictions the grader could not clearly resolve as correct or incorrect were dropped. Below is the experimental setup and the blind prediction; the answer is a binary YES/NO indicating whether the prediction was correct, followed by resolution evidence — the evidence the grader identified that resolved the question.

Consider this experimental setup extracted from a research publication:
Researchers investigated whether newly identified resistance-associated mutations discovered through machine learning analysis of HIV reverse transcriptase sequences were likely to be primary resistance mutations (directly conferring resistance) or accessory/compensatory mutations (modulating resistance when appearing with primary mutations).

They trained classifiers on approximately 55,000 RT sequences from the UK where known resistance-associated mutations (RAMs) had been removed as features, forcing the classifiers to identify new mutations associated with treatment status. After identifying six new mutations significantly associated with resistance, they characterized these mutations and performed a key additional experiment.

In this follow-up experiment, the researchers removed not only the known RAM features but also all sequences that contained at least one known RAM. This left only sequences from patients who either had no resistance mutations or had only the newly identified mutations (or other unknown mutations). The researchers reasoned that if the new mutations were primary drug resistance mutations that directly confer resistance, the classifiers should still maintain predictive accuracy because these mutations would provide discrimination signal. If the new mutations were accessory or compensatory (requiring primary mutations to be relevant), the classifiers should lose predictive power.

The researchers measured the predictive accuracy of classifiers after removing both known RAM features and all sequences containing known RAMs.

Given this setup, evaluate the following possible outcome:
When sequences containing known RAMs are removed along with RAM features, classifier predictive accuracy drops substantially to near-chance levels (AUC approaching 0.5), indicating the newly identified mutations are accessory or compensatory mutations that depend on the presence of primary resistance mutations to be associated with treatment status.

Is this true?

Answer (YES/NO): YES